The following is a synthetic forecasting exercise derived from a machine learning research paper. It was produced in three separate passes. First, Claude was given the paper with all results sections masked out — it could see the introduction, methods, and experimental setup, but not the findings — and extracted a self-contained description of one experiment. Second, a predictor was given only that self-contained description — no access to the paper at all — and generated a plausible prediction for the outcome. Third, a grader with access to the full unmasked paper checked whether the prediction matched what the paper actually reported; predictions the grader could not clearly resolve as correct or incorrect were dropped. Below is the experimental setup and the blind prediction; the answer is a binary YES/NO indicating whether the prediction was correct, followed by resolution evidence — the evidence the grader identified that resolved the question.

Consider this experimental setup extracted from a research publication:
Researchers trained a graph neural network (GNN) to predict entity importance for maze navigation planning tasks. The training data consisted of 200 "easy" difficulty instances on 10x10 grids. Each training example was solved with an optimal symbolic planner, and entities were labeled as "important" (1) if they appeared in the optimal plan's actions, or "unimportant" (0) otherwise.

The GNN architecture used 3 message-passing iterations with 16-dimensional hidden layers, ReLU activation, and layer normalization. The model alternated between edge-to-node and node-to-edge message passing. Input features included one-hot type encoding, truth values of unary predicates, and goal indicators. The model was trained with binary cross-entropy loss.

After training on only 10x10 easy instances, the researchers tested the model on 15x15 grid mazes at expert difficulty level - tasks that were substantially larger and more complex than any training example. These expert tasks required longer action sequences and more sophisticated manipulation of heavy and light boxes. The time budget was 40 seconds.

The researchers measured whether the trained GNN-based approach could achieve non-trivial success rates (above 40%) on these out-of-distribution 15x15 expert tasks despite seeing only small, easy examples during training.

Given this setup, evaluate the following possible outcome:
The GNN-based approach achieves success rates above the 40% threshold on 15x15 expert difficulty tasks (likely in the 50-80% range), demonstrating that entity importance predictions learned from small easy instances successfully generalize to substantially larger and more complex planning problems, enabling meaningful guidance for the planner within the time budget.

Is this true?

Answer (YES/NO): YES